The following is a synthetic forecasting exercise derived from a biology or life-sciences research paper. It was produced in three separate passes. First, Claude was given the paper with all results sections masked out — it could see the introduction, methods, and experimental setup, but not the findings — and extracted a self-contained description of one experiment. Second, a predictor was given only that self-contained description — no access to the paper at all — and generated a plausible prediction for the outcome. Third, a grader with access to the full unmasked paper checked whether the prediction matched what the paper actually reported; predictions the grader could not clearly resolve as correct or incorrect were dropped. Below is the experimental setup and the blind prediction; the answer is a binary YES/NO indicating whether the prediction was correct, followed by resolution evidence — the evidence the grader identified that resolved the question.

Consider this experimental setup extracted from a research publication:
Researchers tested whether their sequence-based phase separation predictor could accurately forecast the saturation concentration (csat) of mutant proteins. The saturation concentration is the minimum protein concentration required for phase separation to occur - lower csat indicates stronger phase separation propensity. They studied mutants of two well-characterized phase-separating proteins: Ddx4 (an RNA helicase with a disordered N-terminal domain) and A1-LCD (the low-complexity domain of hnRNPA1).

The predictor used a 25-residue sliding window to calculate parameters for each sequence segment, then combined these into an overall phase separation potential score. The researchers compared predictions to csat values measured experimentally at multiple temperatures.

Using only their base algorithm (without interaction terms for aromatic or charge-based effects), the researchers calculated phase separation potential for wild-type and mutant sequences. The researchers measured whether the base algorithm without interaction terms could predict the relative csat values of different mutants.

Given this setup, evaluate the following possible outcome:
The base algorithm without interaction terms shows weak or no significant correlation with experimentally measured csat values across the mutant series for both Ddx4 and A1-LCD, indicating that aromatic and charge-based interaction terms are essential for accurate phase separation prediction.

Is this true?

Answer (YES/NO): NO